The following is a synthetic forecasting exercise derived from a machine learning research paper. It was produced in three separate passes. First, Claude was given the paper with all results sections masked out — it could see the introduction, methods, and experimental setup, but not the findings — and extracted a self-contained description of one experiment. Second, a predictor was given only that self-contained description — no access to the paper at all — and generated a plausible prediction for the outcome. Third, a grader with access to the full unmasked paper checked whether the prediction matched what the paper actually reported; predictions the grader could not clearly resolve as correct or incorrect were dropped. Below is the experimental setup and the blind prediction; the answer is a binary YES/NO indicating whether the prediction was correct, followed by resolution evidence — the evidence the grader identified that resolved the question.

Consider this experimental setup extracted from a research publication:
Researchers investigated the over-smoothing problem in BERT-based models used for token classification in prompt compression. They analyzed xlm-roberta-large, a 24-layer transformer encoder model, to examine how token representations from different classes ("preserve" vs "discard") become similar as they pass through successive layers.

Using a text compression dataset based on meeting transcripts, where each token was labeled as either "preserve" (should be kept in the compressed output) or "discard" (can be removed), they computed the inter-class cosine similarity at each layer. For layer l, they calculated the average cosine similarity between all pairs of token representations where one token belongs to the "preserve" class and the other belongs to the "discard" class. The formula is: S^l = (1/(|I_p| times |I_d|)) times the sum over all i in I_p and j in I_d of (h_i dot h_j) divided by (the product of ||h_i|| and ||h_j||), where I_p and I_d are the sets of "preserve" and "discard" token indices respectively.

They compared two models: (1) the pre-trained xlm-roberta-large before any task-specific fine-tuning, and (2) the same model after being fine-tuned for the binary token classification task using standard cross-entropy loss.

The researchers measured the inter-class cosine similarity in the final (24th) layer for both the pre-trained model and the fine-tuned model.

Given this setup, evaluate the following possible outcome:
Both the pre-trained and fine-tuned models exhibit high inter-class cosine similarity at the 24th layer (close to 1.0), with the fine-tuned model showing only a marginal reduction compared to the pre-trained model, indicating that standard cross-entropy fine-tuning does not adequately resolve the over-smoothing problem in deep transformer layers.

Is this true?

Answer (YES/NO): YES